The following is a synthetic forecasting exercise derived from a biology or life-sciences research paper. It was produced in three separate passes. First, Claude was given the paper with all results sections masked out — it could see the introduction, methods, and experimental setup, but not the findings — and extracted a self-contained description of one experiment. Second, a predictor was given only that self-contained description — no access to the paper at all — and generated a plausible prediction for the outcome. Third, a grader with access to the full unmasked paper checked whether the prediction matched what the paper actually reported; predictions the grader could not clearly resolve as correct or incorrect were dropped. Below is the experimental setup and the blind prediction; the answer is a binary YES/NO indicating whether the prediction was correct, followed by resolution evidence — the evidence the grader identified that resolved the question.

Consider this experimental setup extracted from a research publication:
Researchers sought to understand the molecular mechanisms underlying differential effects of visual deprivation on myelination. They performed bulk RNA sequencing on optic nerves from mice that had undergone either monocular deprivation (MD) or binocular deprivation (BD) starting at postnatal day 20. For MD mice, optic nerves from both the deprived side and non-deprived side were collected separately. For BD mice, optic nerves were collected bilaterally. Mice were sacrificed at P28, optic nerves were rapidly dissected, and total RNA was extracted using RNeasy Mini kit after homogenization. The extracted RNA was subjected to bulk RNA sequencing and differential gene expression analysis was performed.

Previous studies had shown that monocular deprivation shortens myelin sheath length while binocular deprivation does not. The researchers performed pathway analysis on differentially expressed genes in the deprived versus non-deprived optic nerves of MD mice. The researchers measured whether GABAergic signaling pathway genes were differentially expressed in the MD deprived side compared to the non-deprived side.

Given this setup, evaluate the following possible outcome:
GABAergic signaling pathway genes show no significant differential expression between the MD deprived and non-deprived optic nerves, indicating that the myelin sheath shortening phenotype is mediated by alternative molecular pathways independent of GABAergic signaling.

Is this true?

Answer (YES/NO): NO